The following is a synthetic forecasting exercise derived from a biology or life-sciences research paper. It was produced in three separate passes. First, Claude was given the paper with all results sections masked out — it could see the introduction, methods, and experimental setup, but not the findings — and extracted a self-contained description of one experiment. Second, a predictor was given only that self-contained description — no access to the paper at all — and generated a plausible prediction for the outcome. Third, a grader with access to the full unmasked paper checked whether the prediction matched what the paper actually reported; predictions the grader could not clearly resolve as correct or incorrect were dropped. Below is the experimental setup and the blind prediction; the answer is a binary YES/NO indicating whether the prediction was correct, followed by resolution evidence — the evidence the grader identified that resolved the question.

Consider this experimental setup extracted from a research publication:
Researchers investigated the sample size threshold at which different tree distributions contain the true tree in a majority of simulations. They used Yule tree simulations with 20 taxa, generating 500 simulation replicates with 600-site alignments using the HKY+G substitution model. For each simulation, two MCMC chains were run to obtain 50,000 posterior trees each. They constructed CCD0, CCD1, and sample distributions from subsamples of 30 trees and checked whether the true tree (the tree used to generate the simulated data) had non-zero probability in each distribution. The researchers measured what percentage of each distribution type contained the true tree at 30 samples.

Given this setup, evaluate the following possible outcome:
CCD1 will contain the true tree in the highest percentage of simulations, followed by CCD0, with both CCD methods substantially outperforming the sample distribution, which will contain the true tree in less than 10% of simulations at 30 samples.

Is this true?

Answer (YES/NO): NO